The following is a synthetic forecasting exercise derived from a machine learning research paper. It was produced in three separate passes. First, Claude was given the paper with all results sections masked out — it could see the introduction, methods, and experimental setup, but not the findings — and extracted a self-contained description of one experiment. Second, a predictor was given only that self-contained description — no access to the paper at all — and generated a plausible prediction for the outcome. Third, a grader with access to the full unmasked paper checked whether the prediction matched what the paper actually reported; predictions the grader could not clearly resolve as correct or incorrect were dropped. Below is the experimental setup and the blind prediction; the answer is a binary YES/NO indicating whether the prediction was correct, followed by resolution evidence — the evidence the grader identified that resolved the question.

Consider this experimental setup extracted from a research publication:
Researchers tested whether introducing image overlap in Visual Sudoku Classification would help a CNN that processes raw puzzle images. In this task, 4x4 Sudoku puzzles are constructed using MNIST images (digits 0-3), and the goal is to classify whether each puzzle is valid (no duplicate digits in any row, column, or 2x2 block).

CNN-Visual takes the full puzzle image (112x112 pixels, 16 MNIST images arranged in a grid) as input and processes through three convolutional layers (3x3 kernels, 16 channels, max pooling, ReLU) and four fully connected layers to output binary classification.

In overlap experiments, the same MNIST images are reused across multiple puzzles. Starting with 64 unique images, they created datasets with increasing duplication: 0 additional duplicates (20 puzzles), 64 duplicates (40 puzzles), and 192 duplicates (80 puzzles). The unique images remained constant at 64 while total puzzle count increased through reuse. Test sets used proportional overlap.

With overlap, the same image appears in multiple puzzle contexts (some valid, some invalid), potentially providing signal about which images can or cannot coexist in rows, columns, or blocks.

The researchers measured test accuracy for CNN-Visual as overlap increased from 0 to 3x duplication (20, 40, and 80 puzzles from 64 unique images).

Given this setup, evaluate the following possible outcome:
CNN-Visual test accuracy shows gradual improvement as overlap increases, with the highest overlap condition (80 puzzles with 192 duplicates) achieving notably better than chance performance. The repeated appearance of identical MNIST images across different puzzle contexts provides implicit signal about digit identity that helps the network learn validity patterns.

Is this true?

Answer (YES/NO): NO